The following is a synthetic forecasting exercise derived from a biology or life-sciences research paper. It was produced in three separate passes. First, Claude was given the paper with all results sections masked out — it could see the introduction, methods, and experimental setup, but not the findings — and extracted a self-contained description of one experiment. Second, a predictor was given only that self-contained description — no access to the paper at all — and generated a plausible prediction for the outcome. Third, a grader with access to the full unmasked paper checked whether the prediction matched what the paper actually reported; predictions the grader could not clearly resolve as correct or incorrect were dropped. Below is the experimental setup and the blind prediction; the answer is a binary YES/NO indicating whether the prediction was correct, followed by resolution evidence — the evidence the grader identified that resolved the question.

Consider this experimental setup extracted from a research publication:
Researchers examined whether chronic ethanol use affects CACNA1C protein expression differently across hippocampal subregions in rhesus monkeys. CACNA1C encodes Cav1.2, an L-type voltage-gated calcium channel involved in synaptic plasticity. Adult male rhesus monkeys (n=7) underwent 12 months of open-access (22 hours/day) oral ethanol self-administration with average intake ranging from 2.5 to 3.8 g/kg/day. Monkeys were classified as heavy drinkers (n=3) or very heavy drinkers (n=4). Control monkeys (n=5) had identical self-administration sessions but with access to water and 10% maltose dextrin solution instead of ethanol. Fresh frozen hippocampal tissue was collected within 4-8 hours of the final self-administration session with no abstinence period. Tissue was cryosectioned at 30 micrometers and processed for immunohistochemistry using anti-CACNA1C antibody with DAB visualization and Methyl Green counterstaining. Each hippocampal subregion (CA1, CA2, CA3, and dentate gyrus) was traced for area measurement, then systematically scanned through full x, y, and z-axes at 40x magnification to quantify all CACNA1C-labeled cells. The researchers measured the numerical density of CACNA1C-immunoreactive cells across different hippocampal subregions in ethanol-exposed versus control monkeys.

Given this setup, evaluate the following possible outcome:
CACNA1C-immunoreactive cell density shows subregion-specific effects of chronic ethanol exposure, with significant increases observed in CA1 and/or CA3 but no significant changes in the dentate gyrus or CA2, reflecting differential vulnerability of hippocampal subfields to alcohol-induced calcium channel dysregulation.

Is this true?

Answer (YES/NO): NO